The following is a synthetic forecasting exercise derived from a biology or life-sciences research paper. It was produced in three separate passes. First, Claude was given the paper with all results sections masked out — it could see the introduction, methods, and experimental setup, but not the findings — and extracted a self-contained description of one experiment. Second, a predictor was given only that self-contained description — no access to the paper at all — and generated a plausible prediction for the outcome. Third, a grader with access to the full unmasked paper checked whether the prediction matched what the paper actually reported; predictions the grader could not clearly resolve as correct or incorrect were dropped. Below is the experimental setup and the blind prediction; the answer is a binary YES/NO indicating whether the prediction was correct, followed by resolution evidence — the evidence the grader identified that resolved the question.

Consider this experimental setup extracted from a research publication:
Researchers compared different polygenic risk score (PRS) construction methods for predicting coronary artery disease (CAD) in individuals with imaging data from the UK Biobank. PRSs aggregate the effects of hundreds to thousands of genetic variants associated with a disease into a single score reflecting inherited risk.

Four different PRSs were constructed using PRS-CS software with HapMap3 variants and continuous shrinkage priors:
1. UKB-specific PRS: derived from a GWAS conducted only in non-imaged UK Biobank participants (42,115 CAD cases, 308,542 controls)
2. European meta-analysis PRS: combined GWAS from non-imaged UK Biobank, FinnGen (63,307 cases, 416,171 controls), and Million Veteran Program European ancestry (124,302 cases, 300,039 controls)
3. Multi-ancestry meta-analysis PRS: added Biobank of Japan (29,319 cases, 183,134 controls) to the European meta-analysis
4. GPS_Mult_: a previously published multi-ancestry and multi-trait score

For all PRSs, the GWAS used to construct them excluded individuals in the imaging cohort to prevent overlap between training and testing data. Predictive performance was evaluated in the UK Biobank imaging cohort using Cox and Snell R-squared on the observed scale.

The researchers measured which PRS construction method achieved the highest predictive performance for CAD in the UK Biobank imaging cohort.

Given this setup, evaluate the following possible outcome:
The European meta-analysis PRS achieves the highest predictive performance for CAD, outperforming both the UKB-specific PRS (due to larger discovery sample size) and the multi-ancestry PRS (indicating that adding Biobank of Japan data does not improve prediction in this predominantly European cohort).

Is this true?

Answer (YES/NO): YES